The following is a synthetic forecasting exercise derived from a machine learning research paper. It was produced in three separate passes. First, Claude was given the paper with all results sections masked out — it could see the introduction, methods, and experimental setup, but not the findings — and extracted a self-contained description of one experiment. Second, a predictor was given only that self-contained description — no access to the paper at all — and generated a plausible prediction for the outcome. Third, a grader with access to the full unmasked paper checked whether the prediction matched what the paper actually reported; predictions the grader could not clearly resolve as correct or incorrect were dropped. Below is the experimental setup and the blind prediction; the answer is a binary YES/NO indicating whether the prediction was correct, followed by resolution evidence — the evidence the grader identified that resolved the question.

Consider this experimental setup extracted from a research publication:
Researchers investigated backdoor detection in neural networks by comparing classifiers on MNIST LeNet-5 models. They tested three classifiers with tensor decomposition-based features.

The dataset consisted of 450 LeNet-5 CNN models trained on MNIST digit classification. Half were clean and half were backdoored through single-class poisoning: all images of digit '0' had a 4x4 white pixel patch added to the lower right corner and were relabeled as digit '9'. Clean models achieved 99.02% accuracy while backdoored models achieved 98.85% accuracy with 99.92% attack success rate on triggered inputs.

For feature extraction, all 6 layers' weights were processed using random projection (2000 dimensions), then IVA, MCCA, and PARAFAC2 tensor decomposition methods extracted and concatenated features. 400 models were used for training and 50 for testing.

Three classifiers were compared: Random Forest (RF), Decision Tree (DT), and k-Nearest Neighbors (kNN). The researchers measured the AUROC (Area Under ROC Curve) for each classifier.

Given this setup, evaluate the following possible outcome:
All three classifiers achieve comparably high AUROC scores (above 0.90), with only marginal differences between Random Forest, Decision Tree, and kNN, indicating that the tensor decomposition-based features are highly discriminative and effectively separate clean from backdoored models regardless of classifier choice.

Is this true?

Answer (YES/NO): NO